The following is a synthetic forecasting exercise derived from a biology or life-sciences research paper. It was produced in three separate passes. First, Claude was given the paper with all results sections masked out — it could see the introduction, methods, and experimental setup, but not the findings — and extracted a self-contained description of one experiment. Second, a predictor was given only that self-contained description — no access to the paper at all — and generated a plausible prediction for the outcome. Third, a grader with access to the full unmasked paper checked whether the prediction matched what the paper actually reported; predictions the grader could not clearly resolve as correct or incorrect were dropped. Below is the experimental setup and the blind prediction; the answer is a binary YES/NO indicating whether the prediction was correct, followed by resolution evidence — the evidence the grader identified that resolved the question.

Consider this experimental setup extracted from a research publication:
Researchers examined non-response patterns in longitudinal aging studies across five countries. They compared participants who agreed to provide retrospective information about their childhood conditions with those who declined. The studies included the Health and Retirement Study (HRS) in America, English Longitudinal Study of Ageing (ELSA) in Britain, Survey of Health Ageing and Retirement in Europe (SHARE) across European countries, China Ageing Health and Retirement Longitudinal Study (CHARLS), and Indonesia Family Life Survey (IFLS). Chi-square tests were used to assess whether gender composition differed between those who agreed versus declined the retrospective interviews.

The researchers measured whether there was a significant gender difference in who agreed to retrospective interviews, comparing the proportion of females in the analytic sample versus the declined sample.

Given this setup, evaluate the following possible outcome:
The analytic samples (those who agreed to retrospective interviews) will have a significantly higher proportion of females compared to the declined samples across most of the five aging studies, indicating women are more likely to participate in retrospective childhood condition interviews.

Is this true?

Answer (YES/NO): NO